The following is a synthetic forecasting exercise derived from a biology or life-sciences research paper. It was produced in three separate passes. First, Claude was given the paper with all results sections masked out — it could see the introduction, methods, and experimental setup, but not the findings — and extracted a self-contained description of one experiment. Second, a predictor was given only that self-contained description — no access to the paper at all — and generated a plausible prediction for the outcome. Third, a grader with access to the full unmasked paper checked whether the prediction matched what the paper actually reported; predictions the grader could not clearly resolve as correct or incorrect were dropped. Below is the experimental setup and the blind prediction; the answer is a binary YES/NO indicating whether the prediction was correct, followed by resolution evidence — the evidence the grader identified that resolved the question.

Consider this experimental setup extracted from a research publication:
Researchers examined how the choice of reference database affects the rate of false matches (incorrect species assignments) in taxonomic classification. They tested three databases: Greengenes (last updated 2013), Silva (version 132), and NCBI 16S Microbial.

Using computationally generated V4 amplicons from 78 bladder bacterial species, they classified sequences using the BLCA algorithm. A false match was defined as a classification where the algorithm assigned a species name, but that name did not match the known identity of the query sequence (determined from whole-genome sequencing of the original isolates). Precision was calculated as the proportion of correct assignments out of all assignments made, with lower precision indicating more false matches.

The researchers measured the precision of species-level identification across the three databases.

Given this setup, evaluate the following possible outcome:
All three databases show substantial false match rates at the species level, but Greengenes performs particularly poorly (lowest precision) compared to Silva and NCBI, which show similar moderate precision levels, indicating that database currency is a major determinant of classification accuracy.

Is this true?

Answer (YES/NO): NO